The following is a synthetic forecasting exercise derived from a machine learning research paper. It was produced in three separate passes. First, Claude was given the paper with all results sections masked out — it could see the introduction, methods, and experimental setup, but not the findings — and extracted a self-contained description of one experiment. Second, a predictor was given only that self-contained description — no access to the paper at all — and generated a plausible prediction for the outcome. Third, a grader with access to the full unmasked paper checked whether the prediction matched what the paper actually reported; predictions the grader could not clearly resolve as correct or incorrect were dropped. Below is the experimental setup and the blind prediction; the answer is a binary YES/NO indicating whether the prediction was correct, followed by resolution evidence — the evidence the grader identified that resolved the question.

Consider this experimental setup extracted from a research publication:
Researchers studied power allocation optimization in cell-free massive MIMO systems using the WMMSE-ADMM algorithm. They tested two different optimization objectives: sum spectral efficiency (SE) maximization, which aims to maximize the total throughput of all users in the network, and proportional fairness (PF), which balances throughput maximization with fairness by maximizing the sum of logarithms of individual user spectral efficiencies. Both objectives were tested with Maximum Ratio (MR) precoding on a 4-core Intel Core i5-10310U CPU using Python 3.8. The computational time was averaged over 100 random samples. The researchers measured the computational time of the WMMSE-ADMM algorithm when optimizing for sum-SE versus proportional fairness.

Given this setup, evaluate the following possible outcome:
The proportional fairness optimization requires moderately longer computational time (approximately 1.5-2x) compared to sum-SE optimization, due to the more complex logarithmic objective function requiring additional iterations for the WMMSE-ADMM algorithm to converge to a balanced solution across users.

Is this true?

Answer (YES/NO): NO